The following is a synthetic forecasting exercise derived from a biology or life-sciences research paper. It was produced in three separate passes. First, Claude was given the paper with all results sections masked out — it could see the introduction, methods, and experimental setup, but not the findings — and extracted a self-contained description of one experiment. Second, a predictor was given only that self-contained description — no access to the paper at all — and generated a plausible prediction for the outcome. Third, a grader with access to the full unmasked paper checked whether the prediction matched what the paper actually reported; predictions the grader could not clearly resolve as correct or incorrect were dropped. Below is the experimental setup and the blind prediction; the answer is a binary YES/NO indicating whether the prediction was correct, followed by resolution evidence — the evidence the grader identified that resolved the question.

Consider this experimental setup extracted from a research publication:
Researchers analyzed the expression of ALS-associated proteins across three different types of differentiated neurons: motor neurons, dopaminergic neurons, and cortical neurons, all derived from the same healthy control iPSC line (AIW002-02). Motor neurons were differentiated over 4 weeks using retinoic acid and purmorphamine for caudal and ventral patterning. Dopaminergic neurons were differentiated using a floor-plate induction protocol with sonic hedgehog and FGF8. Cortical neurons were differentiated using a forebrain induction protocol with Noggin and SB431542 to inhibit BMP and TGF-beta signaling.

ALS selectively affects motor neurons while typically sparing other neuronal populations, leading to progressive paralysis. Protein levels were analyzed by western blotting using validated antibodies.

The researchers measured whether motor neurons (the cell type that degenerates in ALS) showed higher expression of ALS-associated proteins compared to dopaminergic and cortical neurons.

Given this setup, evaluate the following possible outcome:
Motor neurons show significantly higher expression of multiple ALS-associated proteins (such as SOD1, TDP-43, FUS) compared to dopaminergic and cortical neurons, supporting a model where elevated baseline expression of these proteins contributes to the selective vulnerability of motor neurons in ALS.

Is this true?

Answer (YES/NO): NO